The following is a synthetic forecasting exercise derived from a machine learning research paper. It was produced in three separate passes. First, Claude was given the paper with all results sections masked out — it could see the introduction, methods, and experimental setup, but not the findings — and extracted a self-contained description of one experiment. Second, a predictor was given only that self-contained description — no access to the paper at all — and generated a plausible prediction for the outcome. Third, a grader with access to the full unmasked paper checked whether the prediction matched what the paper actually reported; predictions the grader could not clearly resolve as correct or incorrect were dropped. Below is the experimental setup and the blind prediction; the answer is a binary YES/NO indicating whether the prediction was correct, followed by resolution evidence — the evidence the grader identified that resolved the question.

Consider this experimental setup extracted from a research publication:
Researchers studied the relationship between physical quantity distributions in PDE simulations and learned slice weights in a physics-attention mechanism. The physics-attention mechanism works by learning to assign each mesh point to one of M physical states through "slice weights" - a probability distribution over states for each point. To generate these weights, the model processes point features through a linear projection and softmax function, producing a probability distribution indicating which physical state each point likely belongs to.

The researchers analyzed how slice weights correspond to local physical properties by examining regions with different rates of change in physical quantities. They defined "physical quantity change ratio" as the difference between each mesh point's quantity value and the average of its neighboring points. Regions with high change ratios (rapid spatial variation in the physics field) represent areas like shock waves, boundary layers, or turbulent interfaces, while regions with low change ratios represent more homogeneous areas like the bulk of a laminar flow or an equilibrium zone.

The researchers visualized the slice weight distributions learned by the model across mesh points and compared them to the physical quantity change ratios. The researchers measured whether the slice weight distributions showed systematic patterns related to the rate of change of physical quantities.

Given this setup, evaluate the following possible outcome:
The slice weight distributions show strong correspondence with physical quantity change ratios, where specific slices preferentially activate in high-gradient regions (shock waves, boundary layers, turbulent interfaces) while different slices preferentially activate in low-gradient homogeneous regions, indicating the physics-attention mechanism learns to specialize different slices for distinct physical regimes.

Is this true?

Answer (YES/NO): NO